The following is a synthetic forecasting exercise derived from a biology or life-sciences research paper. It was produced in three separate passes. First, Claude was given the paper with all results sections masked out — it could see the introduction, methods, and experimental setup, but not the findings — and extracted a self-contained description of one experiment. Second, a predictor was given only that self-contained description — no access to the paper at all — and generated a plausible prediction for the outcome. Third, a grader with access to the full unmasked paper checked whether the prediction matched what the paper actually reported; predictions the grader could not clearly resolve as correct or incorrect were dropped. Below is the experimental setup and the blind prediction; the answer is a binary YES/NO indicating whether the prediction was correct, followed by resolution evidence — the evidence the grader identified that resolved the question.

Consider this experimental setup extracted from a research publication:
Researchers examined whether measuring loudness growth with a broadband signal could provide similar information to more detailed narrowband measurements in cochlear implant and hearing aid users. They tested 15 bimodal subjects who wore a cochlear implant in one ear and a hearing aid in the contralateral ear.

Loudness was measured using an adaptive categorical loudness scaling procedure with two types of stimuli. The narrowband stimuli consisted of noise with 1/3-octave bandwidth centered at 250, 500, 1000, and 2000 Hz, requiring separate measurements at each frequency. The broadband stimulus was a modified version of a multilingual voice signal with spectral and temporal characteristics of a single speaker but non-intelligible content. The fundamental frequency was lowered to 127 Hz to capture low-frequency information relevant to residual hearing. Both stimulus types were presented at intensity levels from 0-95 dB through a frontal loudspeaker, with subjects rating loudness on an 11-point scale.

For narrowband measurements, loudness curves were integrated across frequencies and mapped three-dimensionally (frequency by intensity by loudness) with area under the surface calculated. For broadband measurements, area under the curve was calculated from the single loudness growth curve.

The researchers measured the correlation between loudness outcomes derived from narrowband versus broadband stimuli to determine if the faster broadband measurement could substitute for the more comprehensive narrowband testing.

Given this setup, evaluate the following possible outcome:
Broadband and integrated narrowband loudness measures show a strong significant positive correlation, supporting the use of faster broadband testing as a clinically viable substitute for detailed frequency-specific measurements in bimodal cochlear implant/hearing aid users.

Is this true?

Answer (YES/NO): NO